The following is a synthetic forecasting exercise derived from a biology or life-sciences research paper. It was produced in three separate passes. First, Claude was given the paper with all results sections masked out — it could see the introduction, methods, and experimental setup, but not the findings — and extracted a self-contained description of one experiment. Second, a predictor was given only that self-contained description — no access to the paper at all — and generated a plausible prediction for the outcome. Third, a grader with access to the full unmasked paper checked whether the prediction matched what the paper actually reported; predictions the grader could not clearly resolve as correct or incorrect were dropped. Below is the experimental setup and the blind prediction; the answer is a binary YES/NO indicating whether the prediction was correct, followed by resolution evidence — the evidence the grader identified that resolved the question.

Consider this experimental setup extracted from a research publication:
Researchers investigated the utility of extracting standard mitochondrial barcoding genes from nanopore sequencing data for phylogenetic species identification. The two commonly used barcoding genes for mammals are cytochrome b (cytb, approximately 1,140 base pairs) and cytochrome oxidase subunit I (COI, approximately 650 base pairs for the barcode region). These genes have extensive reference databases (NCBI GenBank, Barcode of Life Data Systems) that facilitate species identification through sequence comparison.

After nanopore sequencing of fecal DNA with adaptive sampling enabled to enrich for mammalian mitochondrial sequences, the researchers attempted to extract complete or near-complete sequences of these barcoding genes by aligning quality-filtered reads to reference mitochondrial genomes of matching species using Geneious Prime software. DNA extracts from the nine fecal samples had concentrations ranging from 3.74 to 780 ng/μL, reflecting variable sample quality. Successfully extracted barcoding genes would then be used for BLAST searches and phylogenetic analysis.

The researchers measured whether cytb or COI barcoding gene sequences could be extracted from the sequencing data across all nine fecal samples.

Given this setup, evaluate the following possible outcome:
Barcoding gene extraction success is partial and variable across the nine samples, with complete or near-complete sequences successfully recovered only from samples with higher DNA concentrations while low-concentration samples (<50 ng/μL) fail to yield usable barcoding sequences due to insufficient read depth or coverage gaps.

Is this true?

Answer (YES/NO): NO